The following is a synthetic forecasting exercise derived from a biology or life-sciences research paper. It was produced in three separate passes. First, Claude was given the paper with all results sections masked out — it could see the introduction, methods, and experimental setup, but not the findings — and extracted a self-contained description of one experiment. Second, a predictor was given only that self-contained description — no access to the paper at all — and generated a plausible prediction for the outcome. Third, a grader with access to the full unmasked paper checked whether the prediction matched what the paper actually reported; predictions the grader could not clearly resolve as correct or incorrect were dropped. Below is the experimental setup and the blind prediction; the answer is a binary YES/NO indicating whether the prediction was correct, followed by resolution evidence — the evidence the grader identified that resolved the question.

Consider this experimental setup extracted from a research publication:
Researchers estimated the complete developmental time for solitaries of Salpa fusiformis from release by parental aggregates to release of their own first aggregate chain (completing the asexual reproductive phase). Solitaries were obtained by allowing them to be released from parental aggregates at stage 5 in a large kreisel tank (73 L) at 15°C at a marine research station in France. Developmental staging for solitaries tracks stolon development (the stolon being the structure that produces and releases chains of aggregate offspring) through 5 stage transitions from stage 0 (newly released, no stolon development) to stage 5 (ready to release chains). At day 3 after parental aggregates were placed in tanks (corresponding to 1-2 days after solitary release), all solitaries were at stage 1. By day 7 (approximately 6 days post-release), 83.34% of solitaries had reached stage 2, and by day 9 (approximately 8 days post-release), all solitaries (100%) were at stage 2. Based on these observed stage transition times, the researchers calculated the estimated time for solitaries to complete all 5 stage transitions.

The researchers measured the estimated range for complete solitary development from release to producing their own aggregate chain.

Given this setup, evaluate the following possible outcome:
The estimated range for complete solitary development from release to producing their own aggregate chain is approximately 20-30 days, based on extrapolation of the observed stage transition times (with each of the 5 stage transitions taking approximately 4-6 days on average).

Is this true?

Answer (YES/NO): YES